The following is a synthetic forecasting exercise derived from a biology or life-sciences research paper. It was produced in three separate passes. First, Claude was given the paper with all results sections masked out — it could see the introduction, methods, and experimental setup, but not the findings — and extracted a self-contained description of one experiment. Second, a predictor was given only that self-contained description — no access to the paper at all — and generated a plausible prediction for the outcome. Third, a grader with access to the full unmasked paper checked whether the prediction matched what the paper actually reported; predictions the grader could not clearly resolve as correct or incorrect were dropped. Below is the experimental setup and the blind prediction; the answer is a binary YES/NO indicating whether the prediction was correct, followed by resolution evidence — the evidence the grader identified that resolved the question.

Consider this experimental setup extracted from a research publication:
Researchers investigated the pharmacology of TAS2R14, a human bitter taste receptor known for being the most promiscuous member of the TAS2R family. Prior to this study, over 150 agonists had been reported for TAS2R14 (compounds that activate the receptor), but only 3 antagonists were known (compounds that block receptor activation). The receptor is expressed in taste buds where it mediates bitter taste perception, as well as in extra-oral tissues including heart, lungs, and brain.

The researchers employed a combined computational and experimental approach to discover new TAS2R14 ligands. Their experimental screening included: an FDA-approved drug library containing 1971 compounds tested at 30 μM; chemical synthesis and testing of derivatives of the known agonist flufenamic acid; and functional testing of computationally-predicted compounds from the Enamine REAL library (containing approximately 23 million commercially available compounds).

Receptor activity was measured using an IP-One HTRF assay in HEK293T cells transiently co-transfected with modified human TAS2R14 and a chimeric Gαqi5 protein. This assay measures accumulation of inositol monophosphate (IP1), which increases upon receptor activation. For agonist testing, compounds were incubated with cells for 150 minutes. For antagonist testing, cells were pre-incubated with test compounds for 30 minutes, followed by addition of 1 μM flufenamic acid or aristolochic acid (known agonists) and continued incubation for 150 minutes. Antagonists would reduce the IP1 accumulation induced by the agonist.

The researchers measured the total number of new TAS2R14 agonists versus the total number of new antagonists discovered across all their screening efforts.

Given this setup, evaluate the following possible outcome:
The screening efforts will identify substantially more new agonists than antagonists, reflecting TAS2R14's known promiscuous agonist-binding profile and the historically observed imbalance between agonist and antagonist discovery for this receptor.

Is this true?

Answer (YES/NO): YES